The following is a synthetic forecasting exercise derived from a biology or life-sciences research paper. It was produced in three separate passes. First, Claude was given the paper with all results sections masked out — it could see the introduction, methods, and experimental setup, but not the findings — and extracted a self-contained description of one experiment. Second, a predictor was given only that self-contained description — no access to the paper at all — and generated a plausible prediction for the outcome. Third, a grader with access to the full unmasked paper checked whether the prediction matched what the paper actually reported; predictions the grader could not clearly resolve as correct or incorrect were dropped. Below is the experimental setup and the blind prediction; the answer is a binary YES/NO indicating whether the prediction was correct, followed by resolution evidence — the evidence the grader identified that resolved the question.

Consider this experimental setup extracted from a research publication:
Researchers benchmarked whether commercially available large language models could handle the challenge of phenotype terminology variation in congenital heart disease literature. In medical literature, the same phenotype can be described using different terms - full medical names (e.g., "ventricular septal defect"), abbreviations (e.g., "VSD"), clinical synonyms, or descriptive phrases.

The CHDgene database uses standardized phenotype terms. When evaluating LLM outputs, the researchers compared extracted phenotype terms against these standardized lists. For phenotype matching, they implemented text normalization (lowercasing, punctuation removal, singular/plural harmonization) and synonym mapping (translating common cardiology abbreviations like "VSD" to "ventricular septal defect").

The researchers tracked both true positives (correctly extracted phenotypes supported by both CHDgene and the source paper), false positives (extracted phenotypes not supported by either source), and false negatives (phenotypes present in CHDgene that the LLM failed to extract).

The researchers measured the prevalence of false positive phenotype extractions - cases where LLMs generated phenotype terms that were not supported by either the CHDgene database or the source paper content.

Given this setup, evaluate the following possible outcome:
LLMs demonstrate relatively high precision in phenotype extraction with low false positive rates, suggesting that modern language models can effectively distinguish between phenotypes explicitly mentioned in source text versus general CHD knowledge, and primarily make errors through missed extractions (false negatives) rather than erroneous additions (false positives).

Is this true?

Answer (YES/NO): NO